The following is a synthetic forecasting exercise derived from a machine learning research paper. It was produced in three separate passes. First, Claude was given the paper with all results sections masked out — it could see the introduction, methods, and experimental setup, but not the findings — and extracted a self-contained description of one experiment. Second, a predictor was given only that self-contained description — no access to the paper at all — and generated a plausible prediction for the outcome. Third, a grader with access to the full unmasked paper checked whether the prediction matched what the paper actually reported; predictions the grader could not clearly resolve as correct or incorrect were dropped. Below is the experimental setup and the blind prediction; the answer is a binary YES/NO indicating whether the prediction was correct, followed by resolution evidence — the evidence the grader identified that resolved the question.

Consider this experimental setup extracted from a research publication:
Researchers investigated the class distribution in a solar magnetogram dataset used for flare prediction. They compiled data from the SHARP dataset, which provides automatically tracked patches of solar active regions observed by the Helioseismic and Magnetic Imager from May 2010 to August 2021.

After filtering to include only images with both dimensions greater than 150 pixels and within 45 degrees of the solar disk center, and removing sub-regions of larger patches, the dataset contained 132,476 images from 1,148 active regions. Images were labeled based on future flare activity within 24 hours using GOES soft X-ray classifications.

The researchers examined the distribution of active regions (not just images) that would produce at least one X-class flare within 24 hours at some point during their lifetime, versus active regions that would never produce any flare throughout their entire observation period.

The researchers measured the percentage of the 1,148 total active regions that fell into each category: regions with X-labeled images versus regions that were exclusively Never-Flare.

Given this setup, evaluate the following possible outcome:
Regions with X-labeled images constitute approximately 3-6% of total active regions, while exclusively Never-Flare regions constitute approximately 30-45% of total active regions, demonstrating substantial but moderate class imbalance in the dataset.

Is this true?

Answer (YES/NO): NO